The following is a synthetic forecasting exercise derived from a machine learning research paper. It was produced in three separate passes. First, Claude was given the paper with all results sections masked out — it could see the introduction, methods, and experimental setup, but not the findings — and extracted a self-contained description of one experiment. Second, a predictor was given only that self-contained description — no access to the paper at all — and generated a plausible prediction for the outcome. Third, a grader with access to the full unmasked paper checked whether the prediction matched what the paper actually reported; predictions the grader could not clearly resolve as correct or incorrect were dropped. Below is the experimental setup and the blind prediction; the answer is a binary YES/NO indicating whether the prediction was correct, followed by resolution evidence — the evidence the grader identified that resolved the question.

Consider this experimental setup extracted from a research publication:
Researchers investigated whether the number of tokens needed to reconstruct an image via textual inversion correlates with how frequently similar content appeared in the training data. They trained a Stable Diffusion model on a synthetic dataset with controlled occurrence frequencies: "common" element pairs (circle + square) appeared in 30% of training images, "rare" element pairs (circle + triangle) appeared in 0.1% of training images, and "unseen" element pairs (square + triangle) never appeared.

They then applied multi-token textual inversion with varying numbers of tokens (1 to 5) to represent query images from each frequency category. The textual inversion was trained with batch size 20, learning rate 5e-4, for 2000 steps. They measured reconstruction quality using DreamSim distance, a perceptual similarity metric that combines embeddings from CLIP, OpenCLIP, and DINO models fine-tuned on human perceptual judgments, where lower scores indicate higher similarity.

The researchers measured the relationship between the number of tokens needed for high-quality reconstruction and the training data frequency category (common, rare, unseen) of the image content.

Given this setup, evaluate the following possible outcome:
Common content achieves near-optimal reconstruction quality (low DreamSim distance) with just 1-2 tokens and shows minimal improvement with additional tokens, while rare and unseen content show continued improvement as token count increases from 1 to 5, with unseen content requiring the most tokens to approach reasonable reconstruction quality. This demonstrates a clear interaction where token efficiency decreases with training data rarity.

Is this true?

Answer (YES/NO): YES